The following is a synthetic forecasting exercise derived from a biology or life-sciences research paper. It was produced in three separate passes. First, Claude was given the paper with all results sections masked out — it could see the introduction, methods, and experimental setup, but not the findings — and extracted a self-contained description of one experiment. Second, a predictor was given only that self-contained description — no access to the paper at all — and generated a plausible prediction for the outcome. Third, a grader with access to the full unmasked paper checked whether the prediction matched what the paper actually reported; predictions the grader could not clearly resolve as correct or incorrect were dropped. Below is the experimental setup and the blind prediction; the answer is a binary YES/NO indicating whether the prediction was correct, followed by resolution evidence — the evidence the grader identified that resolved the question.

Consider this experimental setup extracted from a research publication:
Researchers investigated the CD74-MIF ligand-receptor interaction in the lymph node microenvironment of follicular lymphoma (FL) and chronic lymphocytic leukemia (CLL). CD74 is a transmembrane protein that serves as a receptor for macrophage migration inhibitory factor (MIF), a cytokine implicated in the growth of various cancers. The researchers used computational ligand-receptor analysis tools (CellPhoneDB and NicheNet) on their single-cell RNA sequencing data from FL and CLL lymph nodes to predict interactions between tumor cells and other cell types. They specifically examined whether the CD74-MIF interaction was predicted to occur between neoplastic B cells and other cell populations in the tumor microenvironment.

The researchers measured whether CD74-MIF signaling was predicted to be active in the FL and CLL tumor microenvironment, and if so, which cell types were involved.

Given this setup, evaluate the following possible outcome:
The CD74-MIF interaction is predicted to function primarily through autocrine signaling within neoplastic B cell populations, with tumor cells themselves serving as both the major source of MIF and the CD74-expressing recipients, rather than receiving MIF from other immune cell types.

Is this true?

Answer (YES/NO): NO